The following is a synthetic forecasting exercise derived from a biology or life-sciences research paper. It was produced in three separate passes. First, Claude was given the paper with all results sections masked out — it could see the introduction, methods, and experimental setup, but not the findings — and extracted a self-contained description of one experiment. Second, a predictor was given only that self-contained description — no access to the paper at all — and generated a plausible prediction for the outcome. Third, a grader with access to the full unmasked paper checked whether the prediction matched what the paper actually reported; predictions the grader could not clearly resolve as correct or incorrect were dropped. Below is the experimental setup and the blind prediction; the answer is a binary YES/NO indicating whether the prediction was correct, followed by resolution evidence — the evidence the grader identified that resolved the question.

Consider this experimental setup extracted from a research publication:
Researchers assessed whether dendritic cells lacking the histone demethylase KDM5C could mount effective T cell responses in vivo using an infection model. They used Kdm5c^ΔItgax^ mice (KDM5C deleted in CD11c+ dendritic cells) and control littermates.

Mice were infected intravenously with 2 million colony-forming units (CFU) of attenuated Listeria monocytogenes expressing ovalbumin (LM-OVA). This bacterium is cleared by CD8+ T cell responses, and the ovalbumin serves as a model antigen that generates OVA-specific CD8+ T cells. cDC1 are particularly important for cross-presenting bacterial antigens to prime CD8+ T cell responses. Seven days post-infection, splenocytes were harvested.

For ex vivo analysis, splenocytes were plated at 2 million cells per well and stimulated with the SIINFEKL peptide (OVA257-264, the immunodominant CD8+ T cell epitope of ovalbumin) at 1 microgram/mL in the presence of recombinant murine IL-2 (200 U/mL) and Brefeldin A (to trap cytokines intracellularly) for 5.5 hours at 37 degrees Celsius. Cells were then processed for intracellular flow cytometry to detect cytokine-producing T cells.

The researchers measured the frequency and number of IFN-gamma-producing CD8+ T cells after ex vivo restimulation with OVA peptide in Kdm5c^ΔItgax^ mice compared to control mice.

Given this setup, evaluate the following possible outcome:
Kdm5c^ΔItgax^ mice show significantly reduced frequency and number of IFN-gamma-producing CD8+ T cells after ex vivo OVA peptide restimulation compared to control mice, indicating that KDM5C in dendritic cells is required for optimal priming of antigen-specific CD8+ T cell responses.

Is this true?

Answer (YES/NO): YES